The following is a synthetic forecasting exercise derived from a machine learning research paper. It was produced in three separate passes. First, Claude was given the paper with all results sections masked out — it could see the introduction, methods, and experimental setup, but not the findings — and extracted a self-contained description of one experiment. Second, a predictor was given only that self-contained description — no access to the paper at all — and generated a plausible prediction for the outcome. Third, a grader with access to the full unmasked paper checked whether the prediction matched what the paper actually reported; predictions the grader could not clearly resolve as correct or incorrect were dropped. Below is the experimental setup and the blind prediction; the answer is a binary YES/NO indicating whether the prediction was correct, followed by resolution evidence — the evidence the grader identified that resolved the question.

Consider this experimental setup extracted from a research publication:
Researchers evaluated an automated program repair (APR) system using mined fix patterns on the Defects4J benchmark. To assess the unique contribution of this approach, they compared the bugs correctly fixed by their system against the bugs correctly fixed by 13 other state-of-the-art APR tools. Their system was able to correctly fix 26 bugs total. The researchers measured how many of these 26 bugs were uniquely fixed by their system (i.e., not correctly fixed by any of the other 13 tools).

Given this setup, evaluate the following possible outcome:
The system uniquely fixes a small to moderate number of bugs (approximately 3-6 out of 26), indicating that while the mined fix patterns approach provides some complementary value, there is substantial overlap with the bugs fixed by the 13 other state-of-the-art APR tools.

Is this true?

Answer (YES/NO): YES